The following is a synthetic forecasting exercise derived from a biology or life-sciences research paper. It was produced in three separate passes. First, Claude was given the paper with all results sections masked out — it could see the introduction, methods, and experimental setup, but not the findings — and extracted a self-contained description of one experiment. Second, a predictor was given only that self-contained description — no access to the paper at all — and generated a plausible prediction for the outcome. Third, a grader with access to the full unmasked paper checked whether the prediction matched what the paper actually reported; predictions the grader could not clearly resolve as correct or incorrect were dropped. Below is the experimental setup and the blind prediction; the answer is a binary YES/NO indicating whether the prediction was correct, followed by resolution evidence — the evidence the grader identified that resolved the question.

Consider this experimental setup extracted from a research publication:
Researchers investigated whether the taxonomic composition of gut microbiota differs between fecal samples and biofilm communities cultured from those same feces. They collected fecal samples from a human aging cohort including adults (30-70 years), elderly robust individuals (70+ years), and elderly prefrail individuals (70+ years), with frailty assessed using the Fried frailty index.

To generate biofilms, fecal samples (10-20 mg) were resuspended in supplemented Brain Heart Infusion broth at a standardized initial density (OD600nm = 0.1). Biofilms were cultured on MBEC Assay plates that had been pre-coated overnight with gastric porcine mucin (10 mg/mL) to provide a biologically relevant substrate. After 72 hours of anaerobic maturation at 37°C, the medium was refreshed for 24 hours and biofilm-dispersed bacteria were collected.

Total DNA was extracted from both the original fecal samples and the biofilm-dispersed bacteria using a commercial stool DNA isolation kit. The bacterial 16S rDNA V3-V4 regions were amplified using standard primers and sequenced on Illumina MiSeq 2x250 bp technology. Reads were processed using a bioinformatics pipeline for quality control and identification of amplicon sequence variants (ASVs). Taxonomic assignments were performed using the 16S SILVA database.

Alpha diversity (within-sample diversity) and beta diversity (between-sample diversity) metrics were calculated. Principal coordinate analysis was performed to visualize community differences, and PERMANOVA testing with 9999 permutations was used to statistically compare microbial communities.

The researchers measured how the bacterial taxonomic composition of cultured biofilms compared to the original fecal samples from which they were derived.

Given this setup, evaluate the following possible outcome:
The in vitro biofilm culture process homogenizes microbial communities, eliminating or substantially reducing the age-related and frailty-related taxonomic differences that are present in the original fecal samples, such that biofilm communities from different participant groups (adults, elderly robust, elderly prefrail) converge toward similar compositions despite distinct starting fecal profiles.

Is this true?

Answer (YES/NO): NO